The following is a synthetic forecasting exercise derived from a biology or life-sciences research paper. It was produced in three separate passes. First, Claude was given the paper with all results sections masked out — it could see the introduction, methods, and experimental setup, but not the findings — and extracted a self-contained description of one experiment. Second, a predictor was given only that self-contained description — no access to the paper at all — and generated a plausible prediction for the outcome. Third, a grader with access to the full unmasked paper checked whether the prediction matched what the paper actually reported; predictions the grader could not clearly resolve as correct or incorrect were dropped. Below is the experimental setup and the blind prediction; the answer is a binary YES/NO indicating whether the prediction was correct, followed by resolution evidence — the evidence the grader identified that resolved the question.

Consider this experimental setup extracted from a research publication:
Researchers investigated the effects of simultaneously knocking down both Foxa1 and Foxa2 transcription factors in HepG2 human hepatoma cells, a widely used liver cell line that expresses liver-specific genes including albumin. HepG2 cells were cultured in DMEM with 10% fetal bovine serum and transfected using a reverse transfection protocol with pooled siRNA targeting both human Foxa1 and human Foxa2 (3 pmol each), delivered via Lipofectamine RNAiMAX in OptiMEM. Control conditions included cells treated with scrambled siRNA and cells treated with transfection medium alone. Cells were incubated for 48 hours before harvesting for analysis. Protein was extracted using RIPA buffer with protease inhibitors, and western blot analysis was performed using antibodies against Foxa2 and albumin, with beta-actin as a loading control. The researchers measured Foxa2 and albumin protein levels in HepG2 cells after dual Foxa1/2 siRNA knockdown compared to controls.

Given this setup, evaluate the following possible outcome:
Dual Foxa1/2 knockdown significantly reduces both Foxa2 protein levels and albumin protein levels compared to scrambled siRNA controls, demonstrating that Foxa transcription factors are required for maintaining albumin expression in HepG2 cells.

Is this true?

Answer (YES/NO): YES